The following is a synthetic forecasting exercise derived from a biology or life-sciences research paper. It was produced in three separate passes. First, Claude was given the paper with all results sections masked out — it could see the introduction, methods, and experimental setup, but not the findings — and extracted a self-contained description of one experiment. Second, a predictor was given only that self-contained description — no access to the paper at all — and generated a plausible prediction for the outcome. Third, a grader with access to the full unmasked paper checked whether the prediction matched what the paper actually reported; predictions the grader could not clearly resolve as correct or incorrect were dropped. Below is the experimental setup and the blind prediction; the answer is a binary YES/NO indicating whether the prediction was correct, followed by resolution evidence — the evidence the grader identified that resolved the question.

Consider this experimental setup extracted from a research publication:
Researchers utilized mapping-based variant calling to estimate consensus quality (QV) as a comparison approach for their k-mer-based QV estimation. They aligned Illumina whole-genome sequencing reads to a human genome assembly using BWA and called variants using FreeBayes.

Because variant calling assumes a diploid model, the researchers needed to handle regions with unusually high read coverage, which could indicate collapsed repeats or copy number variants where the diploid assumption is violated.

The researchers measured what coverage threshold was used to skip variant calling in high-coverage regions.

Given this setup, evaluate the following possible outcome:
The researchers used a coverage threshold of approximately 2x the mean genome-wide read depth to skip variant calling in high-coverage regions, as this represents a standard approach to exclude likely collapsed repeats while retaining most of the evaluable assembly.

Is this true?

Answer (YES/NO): NO